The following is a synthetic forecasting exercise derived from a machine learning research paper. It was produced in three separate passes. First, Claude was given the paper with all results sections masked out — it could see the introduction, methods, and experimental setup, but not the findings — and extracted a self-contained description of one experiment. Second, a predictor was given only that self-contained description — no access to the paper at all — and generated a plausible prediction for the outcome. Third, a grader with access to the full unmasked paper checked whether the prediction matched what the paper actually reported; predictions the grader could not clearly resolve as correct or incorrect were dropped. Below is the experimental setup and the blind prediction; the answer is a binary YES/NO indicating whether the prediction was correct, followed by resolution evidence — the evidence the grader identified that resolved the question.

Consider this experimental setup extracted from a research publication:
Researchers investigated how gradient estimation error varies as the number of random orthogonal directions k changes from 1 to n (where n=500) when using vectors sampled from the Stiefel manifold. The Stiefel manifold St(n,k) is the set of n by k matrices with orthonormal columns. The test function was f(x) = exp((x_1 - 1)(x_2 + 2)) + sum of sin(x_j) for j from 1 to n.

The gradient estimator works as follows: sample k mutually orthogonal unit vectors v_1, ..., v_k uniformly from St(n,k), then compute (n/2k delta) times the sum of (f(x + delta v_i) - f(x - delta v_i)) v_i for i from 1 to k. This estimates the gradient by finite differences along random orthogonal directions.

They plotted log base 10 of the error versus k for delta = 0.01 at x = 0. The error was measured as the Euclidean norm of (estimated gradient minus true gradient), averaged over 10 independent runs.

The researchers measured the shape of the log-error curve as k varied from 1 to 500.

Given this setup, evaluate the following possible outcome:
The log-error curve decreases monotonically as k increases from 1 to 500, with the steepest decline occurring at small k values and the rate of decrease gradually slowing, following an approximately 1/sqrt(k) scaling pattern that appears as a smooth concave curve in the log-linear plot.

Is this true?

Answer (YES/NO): NO